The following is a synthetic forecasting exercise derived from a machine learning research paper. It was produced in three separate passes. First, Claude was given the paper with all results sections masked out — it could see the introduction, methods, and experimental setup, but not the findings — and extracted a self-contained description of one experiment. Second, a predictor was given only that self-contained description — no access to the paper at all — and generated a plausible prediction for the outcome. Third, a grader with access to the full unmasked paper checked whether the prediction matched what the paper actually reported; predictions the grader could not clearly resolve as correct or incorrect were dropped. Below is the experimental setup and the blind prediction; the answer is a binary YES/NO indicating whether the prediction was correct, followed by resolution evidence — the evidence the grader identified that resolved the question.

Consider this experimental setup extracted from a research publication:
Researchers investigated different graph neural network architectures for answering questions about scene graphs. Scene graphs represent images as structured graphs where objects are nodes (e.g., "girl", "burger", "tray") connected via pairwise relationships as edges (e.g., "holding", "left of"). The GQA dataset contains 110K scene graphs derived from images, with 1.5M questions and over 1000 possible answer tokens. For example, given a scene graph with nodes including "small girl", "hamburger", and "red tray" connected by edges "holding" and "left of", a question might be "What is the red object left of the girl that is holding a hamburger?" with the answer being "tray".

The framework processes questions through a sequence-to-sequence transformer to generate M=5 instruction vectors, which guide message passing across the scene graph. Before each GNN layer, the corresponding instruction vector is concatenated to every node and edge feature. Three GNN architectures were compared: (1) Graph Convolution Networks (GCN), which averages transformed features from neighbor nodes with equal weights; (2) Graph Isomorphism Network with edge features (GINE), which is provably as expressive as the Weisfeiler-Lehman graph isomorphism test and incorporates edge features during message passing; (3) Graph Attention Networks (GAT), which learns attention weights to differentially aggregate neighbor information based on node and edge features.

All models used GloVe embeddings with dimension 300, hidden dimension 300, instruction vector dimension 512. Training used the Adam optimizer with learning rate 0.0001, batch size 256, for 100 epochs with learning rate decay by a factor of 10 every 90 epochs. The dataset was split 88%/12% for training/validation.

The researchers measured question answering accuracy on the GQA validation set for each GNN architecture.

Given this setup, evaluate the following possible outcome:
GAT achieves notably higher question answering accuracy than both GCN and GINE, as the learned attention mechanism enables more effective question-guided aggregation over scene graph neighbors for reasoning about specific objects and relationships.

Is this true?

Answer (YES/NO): YES